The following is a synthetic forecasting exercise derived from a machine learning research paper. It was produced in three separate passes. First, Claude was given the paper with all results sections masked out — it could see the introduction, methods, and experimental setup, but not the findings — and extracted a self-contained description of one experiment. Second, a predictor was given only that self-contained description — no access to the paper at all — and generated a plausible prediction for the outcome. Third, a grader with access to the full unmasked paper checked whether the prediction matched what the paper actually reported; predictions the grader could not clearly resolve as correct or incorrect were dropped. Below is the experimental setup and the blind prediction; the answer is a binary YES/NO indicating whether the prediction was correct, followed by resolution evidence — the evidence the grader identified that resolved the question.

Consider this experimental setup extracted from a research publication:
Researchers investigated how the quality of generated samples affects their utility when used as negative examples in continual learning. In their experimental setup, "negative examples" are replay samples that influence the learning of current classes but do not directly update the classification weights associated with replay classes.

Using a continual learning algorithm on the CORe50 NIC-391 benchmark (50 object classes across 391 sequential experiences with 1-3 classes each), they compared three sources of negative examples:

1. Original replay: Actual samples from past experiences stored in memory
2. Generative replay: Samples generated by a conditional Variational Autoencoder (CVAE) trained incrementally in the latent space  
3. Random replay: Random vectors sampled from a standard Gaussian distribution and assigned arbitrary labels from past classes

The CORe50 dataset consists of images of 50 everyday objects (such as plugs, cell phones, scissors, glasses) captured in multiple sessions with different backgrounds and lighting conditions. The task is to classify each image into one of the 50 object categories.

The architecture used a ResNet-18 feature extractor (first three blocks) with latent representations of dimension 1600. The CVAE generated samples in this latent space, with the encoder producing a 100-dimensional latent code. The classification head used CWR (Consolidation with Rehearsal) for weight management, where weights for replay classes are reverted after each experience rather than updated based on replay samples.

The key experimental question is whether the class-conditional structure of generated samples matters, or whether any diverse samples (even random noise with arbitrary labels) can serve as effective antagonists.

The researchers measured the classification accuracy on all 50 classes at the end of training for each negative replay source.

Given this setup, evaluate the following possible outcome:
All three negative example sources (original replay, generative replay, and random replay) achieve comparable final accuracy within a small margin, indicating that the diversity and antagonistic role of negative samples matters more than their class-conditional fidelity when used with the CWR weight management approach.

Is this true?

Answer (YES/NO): NO